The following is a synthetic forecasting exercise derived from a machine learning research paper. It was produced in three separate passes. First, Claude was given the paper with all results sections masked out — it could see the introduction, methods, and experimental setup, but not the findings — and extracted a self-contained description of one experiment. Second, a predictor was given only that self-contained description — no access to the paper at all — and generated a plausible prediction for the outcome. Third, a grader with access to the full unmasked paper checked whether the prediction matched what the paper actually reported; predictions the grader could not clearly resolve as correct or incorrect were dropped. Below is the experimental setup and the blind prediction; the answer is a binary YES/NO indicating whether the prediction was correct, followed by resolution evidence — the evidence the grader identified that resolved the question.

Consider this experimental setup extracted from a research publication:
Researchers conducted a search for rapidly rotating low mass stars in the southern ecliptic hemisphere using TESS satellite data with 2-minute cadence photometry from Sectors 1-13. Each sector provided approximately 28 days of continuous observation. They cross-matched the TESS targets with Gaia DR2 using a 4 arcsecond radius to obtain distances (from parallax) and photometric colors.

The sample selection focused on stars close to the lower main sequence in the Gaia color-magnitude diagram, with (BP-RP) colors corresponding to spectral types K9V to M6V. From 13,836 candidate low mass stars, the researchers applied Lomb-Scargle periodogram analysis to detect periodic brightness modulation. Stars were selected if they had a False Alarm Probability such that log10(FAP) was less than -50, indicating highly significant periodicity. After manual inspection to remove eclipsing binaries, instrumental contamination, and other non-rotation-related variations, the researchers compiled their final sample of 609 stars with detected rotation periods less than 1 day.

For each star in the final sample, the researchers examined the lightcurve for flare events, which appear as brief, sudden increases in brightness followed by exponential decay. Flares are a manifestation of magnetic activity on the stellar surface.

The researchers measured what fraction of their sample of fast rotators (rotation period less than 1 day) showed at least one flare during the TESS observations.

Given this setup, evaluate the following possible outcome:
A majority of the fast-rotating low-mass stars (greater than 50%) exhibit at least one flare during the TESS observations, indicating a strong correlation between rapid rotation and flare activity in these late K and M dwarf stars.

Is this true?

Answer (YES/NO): NO